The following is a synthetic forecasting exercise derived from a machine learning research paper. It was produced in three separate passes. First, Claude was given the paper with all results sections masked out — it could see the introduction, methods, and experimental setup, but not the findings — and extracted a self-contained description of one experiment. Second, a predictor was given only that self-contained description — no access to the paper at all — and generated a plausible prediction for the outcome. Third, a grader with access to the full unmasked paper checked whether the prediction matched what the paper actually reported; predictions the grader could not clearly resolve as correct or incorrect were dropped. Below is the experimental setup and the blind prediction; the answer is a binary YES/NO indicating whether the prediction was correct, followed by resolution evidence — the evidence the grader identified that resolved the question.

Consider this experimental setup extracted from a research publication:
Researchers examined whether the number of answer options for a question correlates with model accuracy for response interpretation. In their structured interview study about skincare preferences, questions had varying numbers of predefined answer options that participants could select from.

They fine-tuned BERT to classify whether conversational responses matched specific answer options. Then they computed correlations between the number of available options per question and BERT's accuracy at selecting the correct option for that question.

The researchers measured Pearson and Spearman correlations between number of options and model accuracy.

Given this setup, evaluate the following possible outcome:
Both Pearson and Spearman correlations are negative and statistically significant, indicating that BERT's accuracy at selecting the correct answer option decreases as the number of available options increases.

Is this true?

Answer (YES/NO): NO